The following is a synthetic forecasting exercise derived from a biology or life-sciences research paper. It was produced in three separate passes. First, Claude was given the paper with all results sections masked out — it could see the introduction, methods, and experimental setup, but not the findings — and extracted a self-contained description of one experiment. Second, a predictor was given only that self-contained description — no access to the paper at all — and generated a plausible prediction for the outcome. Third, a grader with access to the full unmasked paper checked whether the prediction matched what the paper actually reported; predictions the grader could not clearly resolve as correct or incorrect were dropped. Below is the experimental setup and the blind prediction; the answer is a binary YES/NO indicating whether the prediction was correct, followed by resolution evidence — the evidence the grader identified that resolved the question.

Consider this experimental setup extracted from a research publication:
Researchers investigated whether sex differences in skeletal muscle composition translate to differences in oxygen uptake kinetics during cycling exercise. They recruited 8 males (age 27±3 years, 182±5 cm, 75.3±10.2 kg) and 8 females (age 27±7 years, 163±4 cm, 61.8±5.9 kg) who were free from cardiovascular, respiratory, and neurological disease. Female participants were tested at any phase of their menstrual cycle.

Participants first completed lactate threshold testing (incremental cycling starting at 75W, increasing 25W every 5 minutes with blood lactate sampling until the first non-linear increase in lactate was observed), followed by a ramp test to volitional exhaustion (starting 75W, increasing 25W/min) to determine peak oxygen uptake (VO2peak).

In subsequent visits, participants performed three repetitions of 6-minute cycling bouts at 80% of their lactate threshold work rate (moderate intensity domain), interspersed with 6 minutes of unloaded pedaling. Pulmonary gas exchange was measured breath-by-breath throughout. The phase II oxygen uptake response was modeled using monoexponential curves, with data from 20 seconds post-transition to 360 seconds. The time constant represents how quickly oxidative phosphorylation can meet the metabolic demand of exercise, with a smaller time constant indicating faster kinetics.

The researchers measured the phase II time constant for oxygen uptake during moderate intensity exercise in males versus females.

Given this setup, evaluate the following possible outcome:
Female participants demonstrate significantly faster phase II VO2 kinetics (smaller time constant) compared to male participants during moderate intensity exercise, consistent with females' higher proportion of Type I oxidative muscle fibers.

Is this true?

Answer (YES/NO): NO